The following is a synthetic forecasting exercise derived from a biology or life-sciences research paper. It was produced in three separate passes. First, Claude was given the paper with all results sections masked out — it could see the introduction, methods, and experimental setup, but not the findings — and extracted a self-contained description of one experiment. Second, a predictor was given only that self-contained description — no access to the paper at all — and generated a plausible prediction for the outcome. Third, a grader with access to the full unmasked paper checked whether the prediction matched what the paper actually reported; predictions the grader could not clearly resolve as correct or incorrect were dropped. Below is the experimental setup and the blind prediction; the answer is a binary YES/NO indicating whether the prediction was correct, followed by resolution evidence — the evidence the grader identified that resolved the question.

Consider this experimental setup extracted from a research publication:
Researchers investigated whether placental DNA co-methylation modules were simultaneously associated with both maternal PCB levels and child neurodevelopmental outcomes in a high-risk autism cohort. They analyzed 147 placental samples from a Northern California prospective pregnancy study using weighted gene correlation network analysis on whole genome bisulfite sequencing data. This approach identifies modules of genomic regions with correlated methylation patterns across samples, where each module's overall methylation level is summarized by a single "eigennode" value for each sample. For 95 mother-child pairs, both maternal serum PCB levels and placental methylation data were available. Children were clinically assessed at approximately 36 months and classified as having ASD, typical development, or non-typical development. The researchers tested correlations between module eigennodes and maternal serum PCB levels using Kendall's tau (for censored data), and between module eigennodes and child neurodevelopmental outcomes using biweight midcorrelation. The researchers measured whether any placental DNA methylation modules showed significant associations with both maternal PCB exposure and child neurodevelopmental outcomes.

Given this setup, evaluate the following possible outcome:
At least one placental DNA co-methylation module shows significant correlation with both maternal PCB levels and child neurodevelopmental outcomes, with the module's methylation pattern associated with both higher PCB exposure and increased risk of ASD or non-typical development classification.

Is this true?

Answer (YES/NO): NO